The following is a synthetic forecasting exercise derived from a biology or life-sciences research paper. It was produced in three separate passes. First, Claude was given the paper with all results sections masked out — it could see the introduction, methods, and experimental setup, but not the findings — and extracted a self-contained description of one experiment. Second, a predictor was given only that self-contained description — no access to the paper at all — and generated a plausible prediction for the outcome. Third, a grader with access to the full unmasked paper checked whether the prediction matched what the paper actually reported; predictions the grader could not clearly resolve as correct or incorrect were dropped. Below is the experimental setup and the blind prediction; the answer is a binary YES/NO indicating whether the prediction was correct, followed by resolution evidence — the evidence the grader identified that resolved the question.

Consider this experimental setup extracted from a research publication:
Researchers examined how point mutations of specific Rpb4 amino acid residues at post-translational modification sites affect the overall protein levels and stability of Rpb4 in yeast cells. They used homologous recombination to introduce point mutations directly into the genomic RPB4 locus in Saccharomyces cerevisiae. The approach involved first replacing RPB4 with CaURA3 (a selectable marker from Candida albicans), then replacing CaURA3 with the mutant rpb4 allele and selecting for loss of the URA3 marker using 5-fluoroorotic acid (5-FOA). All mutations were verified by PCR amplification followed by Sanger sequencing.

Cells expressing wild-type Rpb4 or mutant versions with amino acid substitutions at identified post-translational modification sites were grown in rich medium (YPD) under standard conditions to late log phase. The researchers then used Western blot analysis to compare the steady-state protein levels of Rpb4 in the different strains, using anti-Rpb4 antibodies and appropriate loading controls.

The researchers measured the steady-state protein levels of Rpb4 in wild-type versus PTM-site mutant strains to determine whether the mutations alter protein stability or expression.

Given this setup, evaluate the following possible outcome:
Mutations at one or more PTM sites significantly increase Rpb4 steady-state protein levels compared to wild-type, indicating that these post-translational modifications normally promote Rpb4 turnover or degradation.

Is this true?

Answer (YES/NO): NO